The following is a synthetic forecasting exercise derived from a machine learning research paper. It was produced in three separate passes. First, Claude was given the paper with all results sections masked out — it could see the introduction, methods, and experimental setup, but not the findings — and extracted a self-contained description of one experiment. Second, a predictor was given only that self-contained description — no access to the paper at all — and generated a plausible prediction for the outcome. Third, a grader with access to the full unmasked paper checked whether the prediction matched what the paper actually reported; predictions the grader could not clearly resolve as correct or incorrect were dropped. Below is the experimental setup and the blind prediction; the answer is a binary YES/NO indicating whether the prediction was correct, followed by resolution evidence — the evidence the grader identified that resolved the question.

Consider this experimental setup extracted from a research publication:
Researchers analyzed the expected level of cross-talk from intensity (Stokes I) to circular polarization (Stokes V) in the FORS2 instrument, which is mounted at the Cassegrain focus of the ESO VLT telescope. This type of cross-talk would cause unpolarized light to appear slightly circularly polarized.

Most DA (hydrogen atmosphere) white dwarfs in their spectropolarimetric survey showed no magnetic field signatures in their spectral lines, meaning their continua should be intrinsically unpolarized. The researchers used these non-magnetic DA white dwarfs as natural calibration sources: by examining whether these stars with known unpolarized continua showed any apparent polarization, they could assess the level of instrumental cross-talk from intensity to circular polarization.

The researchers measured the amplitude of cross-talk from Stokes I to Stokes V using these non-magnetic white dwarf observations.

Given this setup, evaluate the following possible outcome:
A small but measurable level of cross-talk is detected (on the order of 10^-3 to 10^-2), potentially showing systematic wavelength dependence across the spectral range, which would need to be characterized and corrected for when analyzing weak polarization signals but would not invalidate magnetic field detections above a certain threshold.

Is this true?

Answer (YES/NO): NO